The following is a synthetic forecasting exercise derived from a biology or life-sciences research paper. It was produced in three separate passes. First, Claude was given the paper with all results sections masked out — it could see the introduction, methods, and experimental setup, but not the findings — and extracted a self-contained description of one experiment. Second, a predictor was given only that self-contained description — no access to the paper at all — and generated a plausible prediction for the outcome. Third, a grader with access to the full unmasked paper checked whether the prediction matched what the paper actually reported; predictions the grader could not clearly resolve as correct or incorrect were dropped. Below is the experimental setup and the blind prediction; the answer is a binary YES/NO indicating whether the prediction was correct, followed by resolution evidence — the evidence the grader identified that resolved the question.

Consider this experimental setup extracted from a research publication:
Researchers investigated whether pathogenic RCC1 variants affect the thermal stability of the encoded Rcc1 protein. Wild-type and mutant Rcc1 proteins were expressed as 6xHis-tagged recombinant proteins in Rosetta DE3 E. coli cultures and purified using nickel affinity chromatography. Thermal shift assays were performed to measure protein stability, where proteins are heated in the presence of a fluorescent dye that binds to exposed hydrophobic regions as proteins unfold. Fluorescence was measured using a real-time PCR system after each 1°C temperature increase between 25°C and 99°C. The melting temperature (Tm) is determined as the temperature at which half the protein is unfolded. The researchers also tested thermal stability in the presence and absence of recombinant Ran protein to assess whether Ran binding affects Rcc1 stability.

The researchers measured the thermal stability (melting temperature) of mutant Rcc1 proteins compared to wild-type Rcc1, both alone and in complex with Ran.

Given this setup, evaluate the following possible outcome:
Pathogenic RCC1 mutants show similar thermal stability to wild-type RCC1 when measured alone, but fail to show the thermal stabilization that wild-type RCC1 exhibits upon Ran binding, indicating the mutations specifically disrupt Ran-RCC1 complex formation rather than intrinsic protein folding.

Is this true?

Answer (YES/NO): NO